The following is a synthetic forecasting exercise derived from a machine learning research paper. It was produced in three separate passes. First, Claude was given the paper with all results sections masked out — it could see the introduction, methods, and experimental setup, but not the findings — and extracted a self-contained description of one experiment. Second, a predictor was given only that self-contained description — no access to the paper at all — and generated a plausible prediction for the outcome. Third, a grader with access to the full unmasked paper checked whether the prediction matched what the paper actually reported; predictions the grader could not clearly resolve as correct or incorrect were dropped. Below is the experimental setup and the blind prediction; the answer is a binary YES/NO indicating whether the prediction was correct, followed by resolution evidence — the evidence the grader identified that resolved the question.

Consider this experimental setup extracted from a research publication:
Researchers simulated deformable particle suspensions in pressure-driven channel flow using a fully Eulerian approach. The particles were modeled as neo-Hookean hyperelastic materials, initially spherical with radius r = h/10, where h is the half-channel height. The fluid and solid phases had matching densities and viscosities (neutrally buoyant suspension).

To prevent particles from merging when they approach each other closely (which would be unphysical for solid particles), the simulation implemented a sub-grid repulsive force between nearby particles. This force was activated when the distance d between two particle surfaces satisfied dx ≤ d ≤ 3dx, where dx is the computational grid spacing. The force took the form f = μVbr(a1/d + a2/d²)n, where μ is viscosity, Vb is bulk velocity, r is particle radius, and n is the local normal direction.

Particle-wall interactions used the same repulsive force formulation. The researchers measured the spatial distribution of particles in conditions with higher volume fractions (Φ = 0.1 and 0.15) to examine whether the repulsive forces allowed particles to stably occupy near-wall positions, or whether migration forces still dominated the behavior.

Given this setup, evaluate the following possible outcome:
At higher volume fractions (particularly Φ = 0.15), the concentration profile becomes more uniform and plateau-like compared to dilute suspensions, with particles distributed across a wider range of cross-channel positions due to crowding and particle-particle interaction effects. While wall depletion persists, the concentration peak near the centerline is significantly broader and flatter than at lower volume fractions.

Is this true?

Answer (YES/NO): NO